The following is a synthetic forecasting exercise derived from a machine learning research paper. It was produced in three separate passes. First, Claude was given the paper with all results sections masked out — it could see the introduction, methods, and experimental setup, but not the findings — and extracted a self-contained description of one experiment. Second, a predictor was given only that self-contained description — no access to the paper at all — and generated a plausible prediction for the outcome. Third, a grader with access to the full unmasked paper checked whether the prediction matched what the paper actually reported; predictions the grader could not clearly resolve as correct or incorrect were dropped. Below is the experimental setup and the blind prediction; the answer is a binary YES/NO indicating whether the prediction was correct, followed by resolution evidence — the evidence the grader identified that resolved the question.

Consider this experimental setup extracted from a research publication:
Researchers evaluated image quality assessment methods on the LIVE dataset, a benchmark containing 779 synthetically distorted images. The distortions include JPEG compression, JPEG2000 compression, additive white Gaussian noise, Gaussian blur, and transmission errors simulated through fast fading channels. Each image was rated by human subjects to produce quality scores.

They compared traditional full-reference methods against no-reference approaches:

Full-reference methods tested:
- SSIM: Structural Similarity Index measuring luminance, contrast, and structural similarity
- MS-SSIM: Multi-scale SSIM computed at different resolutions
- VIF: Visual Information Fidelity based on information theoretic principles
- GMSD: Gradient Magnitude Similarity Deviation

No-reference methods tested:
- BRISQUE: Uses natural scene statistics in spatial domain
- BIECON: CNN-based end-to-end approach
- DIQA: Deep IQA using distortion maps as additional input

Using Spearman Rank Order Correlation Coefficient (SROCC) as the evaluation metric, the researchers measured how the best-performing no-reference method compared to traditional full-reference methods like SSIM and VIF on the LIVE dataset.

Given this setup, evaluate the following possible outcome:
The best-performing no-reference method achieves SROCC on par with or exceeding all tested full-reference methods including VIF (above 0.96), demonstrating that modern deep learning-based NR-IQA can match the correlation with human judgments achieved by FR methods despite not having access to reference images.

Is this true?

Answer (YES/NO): YES